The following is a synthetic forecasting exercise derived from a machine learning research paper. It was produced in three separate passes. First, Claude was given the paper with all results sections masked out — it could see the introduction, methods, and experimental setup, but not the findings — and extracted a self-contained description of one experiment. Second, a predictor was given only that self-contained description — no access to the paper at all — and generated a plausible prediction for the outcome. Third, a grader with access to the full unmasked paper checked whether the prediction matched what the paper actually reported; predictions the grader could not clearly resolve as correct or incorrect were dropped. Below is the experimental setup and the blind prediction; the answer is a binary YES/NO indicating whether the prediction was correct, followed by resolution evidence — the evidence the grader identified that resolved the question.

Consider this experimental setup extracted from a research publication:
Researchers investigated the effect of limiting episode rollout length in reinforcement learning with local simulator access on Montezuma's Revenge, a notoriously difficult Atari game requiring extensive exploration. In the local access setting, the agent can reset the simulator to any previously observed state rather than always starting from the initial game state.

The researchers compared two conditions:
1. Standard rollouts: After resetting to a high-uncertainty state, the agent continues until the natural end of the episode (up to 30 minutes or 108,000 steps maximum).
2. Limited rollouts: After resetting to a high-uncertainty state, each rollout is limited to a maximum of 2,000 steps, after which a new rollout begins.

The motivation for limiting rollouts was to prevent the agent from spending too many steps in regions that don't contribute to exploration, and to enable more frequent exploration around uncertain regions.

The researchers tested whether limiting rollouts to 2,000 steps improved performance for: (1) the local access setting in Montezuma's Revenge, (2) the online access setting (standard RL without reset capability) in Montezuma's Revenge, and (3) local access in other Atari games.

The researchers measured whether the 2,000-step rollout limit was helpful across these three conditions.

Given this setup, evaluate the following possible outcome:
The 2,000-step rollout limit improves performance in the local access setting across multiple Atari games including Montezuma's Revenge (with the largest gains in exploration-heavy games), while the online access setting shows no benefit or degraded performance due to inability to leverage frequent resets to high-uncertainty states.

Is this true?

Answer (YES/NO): NO